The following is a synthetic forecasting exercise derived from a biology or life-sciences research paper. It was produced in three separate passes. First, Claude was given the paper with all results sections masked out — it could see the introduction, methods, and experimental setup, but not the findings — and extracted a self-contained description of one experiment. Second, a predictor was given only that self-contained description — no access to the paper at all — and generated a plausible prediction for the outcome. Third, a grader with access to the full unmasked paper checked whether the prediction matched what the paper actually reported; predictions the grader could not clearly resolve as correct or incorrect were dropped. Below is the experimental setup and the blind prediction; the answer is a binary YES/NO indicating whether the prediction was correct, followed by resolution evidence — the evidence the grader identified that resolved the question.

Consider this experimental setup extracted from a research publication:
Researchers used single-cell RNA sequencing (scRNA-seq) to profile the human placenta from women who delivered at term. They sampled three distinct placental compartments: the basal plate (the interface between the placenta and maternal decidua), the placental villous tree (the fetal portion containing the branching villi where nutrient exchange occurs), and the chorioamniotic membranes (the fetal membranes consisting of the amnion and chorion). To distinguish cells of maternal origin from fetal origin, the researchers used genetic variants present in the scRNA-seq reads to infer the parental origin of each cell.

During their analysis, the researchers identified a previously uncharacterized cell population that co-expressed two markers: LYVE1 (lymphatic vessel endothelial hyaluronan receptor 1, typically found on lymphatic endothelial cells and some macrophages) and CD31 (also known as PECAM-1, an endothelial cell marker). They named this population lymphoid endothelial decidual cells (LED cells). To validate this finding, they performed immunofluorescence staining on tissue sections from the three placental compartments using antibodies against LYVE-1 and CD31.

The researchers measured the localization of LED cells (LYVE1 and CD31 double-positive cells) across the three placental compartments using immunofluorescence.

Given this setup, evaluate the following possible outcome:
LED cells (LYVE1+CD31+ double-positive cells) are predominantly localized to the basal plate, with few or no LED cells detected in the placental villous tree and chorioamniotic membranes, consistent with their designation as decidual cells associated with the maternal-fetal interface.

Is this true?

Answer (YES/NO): NO